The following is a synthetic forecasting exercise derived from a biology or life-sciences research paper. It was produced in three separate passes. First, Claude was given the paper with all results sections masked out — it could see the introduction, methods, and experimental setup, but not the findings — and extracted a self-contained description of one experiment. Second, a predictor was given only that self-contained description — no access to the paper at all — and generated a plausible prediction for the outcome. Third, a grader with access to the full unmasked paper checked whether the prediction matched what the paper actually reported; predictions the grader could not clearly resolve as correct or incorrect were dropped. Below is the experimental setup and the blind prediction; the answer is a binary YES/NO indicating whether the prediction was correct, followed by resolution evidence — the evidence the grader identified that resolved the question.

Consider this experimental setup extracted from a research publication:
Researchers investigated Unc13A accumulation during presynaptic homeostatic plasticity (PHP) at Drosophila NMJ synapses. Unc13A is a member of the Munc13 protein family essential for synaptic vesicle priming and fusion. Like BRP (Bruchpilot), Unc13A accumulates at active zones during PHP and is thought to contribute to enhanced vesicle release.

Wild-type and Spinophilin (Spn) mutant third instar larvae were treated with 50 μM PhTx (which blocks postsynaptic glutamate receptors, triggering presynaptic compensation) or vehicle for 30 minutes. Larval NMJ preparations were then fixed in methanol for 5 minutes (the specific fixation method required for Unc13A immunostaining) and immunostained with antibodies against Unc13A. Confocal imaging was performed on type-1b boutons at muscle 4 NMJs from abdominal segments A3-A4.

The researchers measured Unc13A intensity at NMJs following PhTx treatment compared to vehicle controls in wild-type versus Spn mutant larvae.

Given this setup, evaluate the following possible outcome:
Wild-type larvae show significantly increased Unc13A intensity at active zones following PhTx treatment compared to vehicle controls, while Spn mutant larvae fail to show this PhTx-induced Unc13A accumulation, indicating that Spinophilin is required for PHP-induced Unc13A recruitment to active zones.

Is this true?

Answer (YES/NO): YES